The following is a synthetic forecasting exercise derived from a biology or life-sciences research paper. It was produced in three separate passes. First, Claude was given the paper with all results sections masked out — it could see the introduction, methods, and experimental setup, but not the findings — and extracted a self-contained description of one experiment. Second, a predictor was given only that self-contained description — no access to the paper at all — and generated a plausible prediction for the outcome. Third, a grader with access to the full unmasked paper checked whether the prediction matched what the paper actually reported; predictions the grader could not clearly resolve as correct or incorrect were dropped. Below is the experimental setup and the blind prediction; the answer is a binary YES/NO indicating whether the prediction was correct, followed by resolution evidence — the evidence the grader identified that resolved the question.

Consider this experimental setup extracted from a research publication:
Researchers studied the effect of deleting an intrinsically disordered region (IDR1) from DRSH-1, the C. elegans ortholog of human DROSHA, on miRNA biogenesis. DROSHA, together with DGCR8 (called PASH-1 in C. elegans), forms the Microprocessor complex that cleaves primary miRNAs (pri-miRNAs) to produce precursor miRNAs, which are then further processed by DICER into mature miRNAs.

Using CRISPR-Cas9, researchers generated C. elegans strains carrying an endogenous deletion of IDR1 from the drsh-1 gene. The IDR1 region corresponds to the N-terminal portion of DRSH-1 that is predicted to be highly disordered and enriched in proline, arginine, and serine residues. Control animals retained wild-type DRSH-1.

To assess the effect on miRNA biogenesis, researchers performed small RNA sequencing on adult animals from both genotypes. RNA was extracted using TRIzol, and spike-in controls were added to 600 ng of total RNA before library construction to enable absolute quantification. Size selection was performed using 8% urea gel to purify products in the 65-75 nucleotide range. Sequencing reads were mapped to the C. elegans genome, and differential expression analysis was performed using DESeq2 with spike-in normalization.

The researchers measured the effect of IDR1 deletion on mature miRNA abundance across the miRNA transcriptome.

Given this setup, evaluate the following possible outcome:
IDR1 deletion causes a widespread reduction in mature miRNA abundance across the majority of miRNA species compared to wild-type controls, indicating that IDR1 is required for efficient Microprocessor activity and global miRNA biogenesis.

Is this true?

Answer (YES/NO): NO